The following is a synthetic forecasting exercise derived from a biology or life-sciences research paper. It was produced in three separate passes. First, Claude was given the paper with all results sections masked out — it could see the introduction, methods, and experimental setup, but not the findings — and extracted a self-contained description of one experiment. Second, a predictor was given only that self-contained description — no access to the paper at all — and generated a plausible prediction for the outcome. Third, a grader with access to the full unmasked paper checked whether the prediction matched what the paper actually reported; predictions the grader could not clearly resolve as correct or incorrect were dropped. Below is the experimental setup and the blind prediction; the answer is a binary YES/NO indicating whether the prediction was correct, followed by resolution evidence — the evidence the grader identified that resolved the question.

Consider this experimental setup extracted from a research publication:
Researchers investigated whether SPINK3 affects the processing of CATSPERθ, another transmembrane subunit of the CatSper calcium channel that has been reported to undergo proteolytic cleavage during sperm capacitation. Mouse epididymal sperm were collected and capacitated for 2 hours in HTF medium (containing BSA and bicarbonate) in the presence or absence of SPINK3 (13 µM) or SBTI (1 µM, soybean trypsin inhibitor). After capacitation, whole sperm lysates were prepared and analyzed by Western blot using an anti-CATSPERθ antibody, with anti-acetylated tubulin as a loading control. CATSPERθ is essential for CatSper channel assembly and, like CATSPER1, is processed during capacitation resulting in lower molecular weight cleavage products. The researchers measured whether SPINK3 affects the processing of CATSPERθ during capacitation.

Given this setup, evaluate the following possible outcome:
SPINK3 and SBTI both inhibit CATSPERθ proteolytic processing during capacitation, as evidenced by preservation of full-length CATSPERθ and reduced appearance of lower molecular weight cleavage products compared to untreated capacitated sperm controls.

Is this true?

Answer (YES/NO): NO